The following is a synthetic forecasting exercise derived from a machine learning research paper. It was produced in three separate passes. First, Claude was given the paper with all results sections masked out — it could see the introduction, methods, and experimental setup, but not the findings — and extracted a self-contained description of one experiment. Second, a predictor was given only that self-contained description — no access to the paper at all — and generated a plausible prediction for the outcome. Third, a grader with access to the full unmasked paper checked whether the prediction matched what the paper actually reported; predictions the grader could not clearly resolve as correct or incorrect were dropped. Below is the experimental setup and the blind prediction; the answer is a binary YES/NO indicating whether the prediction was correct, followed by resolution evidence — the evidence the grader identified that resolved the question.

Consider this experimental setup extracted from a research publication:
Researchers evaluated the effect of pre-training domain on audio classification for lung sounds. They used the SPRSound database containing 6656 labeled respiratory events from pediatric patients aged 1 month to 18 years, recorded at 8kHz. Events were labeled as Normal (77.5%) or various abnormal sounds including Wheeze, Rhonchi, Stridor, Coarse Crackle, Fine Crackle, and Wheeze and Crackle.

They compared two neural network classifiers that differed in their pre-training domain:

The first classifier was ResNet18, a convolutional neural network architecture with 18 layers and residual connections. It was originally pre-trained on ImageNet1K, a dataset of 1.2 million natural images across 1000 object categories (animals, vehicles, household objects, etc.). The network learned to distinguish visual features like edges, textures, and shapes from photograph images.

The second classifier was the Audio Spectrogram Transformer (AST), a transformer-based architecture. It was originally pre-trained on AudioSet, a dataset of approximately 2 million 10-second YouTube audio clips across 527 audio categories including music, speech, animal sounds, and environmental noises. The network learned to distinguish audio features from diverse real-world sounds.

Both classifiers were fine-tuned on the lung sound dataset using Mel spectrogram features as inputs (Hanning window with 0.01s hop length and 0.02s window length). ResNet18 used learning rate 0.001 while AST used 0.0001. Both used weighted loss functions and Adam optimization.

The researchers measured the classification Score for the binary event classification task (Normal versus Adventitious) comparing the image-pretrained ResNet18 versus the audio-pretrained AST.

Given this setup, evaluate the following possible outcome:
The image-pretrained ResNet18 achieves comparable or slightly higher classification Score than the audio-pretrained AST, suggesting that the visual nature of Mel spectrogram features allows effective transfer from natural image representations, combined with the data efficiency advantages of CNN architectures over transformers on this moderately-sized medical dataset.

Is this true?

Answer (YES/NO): YES